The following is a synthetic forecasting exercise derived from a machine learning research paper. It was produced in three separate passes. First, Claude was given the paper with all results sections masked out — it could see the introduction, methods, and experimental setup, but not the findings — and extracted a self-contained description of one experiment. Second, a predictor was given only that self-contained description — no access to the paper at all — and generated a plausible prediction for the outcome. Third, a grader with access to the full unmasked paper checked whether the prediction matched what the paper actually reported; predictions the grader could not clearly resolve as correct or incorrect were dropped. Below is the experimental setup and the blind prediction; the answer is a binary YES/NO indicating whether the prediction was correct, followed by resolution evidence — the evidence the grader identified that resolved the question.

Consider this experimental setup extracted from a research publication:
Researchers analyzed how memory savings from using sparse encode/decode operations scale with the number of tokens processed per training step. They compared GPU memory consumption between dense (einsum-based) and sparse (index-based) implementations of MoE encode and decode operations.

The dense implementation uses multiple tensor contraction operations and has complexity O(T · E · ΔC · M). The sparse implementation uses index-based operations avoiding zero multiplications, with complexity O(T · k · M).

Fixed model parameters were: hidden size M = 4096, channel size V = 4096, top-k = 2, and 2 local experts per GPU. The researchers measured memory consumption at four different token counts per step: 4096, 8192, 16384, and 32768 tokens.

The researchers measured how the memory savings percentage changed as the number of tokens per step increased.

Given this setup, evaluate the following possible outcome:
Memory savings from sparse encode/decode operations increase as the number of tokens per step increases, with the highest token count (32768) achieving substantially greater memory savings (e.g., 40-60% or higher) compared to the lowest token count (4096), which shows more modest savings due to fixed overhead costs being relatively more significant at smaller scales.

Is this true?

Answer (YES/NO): YES